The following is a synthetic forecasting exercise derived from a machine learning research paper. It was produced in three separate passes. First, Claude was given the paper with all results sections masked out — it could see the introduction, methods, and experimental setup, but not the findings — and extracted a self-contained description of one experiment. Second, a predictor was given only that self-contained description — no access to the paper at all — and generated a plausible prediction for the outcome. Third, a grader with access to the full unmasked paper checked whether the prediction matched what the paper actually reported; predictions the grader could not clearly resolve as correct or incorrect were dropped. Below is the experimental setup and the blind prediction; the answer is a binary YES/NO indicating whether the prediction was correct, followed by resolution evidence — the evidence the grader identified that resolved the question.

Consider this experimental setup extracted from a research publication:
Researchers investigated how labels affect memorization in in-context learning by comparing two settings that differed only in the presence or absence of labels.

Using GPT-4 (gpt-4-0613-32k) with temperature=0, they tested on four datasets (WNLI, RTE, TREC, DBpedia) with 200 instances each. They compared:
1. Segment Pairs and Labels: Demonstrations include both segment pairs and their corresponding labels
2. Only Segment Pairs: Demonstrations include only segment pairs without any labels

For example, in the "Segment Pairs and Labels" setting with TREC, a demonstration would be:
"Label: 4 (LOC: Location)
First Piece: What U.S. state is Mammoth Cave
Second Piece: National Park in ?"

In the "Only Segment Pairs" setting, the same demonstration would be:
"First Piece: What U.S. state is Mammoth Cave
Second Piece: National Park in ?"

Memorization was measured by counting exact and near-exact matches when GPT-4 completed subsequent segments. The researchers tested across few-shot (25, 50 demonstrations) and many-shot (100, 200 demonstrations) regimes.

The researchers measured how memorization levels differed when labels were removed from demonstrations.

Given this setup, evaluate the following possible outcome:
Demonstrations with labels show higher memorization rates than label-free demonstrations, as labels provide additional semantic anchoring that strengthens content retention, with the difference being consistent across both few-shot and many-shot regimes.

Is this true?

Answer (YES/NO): NO